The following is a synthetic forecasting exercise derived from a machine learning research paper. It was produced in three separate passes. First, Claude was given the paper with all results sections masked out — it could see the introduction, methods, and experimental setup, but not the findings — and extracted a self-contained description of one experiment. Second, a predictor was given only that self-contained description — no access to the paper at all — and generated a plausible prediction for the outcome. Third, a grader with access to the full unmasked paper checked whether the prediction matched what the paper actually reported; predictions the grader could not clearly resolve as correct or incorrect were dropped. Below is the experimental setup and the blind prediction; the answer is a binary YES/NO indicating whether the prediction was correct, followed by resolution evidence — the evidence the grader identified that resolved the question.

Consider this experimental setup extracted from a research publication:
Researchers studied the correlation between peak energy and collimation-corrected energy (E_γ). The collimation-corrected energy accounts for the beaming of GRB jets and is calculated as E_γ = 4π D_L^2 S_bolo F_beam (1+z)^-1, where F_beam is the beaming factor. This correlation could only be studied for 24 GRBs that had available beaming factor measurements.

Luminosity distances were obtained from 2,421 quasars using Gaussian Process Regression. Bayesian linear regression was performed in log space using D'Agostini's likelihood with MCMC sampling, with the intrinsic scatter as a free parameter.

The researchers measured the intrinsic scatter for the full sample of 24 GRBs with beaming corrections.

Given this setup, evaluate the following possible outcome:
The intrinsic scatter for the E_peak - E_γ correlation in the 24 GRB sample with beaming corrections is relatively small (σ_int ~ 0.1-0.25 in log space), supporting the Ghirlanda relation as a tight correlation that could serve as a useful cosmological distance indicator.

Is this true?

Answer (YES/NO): NO